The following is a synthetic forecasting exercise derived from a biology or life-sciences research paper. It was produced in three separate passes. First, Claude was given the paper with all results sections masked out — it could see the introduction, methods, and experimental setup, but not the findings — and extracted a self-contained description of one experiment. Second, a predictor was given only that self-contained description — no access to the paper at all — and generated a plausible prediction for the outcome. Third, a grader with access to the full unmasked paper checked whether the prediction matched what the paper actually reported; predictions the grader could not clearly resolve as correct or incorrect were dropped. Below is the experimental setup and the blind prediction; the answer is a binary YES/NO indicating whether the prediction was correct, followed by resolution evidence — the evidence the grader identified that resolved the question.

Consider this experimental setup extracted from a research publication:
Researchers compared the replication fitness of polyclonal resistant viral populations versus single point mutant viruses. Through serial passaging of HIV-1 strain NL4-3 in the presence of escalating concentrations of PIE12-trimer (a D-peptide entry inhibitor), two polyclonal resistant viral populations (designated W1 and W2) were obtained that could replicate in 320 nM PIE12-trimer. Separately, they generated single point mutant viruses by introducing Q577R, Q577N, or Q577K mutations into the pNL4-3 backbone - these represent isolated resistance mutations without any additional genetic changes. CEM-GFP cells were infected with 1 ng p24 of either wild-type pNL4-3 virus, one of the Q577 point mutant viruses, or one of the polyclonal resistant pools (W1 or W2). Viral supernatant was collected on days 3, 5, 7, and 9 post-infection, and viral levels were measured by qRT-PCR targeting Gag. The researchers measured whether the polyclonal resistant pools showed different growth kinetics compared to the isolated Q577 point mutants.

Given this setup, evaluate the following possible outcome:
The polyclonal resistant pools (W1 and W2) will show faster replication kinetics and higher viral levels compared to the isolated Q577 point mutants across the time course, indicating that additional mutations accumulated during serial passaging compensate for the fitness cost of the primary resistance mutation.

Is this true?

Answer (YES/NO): YES